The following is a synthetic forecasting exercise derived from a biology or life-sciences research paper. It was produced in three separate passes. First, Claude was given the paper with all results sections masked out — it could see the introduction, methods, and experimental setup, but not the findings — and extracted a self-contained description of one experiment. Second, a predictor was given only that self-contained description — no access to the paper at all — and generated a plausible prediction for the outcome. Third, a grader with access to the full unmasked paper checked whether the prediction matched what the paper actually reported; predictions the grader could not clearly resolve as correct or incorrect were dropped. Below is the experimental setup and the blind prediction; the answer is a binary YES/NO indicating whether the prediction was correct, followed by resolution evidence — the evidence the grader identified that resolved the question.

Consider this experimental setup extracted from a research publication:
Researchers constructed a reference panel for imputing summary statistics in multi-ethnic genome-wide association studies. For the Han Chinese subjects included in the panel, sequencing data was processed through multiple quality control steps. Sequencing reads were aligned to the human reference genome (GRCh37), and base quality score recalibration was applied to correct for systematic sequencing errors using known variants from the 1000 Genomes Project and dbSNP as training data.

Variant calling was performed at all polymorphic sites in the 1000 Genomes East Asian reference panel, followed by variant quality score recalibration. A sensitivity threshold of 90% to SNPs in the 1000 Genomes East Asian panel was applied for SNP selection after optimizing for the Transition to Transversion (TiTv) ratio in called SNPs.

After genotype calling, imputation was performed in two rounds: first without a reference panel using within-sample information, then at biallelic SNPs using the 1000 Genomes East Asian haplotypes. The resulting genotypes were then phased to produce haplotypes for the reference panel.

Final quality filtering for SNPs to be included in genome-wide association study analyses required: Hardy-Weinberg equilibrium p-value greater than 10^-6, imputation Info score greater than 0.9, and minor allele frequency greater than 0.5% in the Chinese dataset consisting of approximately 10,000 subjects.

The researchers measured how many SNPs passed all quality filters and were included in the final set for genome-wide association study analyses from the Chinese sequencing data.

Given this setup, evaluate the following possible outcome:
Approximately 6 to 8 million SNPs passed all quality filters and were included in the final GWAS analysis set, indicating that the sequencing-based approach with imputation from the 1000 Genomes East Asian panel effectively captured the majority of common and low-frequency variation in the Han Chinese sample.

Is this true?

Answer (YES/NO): YES